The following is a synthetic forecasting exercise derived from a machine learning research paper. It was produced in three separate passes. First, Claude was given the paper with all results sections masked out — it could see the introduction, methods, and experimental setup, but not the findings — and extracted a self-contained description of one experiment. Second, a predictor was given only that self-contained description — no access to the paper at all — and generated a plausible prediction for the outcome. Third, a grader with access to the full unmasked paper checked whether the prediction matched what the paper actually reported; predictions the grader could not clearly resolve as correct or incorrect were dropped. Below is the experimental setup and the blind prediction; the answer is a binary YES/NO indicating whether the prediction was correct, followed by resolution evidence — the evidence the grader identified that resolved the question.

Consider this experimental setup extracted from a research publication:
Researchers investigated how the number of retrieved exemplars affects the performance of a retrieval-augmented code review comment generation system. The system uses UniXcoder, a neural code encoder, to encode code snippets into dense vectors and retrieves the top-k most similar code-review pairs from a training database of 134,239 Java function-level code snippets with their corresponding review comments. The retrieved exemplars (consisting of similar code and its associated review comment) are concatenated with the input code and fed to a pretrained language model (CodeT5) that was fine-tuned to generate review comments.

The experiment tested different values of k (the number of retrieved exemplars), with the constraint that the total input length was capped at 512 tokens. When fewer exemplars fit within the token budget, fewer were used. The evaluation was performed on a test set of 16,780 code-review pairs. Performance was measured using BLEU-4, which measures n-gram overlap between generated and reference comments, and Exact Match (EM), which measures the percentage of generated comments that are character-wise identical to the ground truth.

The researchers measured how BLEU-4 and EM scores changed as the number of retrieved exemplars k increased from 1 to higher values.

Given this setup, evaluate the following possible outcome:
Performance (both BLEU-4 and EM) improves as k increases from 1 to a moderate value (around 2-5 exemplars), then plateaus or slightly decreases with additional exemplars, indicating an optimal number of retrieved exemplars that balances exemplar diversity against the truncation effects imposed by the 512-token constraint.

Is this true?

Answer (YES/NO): NO